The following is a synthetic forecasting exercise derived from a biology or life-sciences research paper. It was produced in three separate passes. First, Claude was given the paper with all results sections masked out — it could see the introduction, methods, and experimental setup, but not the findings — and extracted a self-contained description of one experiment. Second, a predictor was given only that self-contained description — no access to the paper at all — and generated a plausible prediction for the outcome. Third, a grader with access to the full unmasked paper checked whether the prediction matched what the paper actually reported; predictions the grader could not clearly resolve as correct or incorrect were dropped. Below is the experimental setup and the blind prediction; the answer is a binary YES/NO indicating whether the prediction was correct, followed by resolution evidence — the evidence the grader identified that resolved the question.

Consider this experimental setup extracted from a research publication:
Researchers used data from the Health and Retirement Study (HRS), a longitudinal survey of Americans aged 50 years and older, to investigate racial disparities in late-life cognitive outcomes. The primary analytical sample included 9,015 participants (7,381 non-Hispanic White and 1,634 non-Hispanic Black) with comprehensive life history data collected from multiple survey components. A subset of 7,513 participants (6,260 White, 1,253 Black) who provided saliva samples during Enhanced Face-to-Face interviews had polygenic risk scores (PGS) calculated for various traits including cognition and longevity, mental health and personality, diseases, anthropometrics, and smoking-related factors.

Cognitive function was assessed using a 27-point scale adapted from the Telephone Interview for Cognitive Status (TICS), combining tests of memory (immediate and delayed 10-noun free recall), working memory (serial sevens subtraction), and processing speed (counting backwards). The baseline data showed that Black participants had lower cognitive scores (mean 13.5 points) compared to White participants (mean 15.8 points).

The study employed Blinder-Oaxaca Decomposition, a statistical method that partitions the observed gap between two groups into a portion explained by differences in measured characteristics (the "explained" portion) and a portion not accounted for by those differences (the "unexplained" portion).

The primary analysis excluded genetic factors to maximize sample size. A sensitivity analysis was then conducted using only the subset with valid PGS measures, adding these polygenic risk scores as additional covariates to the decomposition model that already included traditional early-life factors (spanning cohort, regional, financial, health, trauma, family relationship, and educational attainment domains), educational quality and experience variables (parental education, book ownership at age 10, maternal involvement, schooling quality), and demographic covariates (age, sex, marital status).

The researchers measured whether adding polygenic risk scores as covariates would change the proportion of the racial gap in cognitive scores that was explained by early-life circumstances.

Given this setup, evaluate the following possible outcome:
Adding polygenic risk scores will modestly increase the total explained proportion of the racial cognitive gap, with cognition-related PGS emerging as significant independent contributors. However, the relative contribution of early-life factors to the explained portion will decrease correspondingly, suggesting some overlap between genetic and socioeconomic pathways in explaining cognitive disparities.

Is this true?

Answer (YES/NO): NO